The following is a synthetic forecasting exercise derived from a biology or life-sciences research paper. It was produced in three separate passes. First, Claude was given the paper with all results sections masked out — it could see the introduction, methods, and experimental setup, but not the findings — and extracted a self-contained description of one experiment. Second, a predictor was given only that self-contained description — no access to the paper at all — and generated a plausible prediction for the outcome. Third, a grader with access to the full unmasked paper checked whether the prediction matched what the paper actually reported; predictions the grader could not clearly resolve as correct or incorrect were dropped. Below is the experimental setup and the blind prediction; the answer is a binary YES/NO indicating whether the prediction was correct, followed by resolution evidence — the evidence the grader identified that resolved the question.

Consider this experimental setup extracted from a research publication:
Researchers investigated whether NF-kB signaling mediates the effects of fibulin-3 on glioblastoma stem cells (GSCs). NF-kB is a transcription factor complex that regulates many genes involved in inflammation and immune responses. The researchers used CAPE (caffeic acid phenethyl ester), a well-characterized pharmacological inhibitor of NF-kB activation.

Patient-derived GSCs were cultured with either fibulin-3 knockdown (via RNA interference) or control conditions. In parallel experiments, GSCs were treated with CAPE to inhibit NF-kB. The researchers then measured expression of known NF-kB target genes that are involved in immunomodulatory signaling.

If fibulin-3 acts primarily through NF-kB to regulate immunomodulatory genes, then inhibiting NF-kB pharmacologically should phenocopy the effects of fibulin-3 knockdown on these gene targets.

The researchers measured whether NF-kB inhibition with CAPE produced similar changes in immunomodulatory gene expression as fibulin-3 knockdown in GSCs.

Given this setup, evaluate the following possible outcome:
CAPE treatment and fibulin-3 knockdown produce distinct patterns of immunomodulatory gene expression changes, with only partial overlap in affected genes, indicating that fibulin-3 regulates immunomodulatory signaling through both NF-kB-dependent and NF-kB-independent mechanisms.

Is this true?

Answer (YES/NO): NO